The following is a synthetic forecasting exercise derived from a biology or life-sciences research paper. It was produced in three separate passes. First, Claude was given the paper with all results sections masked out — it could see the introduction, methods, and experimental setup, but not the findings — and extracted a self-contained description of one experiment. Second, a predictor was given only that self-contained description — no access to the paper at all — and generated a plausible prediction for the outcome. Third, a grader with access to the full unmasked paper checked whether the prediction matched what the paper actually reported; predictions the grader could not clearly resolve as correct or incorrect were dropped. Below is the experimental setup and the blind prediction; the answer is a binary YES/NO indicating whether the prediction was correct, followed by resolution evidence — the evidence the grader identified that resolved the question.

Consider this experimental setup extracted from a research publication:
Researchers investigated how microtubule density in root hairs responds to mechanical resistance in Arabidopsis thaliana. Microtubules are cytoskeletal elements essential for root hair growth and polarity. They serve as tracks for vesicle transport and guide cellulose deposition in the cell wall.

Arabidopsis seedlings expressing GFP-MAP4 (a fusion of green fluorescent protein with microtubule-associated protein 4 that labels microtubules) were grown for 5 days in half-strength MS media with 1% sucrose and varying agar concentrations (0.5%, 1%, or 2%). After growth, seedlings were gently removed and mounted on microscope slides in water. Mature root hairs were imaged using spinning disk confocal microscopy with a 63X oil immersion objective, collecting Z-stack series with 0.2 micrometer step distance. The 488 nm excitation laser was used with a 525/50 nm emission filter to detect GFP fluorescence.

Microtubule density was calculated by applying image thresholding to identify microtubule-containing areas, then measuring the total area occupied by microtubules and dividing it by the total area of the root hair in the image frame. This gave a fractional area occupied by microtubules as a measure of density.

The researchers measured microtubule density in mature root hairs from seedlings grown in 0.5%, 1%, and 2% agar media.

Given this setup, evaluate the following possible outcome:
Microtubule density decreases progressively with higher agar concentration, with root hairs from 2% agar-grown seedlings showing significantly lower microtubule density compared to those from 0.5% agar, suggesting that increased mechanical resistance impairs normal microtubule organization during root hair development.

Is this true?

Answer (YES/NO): YES